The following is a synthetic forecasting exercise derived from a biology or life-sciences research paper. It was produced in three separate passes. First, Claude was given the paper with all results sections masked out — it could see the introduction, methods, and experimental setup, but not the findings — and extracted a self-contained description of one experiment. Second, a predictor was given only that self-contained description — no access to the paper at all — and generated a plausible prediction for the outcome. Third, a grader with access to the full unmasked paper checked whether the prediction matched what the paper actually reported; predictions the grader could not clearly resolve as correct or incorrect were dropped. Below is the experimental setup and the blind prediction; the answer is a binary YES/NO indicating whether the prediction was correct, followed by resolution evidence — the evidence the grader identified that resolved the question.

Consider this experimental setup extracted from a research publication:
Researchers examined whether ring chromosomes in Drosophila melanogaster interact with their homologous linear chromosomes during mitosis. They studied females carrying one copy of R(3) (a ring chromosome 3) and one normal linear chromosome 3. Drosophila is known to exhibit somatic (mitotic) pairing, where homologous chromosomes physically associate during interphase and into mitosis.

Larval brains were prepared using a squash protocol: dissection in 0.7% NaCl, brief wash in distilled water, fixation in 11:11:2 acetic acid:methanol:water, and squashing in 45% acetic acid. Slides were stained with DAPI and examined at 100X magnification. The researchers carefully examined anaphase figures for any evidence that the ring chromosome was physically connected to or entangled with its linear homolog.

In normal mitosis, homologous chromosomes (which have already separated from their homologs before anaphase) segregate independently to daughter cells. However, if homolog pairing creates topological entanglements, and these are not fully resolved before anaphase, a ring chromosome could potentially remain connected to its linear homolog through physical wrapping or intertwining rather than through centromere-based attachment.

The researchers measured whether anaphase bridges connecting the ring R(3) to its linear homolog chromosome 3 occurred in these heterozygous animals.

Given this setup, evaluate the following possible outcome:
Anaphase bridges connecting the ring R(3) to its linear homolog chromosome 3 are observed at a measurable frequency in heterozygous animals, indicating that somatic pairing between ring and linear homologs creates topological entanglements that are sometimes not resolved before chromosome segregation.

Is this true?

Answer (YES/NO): YES